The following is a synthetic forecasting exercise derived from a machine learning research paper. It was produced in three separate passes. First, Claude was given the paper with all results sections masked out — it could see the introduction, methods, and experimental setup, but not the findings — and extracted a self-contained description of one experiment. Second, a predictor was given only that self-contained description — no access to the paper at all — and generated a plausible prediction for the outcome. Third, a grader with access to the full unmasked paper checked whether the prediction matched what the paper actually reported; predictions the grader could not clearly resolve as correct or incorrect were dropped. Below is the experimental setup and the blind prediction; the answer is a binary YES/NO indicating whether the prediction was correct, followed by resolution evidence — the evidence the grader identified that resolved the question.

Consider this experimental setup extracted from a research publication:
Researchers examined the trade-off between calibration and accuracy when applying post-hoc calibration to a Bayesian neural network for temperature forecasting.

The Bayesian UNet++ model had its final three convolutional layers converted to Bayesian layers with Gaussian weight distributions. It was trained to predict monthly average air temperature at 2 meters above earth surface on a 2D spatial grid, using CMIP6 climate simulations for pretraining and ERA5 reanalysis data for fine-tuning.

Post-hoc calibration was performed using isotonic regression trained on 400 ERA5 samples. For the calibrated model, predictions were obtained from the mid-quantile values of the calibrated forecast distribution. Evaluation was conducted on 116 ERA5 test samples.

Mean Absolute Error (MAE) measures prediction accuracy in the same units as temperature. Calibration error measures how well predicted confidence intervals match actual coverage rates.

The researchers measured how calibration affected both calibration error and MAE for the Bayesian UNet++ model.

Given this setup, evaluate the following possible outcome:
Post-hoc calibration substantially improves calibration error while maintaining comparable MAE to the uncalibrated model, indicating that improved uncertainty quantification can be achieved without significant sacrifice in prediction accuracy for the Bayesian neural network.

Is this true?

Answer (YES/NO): YES